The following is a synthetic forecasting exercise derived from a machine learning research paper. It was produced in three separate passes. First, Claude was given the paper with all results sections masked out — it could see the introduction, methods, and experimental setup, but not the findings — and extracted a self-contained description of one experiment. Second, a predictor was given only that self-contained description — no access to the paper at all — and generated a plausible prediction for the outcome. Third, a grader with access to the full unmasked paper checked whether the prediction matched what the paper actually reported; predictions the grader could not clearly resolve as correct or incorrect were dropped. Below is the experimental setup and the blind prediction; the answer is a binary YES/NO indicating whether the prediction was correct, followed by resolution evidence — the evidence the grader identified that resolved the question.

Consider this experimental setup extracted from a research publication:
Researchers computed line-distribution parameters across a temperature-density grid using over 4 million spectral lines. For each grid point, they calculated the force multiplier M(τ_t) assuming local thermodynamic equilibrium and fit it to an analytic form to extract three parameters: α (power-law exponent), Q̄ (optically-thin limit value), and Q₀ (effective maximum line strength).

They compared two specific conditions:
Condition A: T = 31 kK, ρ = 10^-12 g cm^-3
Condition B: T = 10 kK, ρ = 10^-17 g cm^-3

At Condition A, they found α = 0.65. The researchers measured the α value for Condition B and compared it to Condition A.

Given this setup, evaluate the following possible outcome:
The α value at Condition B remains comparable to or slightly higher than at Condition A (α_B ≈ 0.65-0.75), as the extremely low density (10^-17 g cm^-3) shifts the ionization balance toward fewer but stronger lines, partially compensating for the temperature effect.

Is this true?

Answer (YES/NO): NO